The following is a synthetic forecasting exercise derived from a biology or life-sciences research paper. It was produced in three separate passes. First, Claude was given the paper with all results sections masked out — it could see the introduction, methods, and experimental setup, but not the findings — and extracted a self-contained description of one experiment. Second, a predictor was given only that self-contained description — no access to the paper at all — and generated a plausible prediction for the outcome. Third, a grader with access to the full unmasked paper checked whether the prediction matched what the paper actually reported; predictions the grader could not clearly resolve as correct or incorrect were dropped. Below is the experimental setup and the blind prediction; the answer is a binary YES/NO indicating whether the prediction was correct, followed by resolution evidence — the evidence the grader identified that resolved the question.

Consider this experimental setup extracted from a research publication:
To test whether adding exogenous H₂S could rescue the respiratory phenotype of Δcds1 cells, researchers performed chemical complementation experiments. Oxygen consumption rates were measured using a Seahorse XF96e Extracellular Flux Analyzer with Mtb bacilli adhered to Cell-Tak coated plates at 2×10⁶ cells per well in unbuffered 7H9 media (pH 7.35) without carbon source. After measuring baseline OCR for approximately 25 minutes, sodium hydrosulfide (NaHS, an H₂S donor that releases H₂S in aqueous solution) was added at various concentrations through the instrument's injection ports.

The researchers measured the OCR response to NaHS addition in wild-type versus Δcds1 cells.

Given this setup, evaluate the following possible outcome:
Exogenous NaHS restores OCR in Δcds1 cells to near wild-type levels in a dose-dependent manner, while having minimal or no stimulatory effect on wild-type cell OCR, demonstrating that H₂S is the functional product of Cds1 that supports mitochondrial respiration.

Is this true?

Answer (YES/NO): NO